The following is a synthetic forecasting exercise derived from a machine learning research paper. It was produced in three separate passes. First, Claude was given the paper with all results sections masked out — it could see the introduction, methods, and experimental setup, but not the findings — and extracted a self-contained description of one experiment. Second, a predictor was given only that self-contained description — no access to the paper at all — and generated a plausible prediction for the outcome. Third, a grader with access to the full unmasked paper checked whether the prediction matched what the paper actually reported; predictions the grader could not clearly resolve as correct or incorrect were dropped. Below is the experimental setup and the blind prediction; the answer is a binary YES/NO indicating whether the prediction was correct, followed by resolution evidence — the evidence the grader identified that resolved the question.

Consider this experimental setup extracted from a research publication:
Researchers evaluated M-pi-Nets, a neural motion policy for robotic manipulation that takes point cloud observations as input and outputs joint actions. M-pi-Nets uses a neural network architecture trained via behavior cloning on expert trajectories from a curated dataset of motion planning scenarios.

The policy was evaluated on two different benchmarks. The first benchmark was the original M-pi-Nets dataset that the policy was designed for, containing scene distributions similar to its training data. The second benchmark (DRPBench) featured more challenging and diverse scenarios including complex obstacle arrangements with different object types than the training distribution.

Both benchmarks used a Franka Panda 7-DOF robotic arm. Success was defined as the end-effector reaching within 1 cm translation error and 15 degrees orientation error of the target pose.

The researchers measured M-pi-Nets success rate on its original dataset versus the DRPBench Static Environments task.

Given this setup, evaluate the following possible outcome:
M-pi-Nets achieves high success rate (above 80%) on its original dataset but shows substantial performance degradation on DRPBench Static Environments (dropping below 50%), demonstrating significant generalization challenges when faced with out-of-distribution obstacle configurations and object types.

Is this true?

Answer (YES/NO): NO